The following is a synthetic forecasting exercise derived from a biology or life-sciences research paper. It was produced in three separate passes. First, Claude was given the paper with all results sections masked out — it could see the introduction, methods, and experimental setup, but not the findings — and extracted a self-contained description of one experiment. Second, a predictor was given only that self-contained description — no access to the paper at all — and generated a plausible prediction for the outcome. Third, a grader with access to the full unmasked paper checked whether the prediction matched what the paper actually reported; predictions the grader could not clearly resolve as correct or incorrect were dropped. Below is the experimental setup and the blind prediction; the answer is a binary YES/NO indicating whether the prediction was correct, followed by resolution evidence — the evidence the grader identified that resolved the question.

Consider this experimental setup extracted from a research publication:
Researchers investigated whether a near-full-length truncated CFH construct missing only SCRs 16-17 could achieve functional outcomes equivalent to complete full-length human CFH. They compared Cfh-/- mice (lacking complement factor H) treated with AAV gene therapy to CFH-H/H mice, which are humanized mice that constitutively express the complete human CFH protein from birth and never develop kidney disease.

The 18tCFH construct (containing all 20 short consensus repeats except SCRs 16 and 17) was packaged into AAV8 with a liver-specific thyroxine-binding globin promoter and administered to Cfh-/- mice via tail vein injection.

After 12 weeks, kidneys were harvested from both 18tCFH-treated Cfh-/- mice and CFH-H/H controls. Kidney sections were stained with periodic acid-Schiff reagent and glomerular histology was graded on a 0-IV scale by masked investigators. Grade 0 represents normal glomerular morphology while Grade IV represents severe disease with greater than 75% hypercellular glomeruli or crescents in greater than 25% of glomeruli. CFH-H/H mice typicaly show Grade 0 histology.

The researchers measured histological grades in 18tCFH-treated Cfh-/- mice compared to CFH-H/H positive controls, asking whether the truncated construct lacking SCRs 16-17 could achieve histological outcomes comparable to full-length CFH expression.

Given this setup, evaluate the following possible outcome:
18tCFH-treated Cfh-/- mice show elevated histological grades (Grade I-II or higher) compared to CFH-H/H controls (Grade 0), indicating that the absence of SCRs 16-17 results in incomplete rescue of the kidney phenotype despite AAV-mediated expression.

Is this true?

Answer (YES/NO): YES